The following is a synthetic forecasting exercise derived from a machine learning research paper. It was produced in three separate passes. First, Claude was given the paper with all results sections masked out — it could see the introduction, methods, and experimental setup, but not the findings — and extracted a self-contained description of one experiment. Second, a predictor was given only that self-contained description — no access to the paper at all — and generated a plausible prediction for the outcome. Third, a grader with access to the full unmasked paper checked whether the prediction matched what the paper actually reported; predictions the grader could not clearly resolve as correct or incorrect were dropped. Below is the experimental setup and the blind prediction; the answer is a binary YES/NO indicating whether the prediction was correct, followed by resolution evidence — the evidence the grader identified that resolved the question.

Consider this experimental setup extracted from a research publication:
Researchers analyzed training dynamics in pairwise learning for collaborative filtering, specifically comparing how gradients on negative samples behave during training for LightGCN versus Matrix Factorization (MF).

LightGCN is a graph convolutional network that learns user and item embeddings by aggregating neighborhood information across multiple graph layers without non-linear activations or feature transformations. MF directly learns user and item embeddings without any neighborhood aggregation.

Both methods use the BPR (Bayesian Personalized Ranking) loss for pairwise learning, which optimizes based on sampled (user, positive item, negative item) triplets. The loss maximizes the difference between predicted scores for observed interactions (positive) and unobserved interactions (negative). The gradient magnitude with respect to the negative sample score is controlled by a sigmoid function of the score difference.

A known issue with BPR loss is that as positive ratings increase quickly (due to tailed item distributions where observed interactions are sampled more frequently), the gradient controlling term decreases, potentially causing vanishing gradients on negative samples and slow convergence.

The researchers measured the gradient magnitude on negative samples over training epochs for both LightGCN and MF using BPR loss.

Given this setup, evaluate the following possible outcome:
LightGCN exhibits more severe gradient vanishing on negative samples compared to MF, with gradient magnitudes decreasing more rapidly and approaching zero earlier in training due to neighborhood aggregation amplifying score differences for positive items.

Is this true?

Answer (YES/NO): YES